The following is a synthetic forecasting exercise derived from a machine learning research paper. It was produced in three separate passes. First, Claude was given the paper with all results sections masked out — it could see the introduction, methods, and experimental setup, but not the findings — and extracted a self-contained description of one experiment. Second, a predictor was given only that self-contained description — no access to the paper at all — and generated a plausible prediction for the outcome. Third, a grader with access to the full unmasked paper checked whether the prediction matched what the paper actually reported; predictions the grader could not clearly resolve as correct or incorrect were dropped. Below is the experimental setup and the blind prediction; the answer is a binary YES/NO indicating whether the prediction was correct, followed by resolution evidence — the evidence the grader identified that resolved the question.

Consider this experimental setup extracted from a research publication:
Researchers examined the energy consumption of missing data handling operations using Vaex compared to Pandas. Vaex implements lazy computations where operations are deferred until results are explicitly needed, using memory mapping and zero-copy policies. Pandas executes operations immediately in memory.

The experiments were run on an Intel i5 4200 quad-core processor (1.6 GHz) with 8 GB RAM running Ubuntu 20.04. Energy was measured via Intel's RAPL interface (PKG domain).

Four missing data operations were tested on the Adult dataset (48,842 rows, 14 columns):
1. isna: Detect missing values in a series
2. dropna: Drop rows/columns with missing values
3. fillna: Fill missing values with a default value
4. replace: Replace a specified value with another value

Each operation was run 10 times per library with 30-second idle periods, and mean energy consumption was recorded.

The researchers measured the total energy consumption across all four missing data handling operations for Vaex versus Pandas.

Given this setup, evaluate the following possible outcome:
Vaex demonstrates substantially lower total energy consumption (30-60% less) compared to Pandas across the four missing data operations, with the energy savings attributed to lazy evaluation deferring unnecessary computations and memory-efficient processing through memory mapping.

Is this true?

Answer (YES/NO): NO